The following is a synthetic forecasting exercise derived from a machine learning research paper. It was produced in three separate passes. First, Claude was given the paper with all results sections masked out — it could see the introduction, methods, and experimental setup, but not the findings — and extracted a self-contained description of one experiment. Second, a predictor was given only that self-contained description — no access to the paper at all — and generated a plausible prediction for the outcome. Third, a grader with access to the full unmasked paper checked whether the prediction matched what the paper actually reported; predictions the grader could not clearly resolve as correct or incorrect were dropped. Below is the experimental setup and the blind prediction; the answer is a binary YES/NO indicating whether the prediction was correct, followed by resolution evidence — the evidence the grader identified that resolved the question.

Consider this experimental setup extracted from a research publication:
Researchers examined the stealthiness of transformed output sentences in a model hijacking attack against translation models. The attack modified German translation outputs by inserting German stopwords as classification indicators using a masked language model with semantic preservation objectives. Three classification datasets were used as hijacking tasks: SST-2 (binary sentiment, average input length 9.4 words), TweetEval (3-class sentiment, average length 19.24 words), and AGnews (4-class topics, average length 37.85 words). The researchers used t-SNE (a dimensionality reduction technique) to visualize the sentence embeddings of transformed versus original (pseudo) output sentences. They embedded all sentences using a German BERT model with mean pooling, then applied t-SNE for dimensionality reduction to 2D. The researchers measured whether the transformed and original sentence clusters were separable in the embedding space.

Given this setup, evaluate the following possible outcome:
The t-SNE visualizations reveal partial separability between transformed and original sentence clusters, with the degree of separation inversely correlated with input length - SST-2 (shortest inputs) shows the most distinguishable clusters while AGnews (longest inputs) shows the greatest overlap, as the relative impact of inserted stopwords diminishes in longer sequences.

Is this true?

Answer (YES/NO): NO